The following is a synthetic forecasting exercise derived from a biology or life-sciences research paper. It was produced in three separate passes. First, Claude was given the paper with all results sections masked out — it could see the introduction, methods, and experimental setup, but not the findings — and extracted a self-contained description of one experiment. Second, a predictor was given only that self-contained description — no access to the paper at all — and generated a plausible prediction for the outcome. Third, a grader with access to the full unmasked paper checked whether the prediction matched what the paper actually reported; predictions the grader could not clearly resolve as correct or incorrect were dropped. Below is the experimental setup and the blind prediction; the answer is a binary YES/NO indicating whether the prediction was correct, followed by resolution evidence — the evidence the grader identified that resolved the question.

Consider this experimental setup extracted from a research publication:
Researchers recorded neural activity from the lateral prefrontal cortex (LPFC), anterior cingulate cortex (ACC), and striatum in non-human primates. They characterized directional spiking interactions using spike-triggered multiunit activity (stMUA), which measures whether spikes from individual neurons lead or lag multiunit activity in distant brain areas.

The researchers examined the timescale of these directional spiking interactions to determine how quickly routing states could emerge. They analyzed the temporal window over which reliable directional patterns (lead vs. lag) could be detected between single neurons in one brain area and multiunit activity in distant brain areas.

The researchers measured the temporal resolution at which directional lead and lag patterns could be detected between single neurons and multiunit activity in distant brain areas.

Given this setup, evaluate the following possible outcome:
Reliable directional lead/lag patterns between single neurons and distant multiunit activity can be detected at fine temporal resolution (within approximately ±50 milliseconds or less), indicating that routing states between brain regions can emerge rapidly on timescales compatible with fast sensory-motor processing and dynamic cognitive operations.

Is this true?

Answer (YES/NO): YES